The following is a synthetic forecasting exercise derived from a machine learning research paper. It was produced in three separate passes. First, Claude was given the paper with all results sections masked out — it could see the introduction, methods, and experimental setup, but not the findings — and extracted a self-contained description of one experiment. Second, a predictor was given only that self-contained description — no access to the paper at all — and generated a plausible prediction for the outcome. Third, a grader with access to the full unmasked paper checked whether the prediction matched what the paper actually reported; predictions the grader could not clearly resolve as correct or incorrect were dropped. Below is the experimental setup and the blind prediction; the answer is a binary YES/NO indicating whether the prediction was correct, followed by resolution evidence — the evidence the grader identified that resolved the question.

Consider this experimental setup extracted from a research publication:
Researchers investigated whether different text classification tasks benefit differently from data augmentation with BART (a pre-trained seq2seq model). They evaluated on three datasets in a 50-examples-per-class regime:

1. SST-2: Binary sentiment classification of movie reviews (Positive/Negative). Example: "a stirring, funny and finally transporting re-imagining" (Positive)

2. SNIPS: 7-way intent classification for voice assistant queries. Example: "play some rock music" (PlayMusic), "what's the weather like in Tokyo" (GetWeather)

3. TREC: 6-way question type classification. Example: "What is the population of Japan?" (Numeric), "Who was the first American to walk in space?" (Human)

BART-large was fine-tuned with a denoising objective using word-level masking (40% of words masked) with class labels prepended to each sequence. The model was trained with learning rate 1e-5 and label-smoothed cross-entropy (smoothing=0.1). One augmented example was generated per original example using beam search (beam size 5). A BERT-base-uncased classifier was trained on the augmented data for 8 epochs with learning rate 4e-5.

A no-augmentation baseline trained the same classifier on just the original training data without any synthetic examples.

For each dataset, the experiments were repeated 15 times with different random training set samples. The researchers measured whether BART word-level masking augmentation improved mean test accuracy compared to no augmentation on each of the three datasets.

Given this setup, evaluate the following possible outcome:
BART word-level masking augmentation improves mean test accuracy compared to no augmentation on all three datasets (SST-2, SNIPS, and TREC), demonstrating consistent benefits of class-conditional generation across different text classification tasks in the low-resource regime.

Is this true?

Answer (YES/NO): NO